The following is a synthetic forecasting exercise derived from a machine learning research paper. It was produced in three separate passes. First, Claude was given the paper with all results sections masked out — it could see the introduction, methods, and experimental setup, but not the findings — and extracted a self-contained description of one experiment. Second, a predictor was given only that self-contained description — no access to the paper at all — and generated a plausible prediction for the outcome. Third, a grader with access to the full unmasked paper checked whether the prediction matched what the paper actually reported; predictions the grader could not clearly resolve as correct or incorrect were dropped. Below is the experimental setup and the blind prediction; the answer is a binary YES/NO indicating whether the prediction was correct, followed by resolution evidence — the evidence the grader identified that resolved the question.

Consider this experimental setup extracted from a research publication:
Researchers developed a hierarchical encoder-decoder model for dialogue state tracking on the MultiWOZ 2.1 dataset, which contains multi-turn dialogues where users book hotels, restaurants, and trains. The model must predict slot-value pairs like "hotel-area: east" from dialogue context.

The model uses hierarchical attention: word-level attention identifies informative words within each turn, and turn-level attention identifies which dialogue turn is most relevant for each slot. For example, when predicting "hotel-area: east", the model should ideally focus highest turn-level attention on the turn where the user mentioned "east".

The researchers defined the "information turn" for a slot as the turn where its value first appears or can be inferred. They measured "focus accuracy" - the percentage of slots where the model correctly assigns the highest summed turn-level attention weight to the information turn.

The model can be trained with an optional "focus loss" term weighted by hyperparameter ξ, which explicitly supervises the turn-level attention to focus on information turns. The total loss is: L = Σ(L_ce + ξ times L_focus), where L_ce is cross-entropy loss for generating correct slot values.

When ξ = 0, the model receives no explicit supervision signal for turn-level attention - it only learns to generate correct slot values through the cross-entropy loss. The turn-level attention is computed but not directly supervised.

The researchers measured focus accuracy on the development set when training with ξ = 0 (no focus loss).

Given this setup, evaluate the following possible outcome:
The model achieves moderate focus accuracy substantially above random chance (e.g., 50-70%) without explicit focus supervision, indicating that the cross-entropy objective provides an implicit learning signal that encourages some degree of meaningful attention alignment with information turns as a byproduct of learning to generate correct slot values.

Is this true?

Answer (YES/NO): NO